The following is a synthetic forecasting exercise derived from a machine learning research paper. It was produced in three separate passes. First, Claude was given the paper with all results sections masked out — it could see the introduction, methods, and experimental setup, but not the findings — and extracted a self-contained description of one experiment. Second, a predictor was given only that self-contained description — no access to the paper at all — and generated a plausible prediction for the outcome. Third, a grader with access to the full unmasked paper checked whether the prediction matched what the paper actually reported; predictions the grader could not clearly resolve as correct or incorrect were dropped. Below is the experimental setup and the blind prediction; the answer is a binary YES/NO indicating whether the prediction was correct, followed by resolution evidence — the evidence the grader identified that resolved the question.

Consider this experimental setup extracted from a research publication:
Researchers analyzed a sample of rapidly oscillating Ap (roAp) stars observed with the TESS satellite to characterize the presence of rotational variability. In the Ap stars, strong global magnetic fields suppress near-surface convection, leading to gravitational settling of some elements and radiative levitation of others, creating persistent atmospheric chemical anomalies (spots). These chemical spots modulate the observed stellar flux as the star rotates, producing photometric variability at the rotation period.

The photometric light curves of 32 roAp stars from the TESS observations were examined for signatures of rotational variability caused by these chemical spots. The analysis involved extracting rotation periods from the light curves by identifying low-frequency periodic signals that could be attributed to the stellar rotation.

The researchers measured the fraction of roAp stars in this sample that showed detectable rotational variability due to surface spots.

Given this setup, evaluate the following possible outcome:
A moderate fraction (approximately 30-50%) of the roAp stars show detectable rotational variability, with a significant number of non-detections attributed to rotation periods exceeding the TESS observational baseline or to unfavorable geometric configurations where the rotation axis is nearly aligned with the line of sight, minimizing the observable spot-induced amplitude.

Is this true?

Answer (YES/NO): NO